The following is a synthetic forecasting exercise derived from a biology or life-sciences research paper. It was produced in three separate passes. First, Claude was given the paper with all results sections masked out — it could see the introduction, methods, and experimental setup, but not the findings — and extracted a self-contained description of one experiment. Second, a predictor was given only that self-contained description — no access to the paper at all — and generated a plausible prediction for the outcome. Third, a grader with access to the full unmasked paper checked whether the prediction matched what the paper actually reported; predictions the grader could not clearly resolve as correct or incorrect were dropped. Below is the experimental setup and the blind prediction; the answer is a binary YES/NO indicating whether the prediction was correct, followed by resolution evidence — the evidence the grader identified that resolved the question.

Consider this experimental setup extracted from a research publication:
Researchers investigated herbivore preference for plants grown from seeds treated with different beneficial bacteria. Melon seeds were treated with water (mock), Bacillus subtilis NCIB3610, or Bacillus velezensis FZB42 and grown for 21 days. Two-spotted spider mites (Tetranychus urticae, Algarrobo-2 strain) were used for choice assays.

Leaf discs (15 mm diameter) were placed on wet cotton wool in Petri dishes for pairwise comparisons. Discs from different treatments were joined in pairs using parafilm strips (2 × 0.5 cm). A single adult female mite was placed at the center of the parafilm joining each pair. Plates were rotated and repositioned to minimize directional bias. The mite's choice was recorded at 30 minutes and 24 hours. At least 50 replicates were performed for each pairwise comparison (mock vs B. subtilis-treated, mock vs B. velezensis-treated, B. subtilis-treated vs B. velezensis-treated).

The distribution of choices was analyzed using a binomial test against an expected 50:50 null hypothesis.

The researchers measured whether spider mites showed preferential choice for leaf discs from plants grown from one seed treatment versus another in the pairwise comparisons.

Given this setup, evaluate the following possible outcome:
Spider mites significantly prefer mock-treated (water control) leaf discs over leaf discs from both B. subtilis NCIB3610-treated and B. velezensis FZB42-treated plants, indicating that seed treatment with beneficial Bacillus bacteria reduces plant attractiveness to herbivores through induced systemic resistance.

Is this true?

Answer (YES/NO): NO